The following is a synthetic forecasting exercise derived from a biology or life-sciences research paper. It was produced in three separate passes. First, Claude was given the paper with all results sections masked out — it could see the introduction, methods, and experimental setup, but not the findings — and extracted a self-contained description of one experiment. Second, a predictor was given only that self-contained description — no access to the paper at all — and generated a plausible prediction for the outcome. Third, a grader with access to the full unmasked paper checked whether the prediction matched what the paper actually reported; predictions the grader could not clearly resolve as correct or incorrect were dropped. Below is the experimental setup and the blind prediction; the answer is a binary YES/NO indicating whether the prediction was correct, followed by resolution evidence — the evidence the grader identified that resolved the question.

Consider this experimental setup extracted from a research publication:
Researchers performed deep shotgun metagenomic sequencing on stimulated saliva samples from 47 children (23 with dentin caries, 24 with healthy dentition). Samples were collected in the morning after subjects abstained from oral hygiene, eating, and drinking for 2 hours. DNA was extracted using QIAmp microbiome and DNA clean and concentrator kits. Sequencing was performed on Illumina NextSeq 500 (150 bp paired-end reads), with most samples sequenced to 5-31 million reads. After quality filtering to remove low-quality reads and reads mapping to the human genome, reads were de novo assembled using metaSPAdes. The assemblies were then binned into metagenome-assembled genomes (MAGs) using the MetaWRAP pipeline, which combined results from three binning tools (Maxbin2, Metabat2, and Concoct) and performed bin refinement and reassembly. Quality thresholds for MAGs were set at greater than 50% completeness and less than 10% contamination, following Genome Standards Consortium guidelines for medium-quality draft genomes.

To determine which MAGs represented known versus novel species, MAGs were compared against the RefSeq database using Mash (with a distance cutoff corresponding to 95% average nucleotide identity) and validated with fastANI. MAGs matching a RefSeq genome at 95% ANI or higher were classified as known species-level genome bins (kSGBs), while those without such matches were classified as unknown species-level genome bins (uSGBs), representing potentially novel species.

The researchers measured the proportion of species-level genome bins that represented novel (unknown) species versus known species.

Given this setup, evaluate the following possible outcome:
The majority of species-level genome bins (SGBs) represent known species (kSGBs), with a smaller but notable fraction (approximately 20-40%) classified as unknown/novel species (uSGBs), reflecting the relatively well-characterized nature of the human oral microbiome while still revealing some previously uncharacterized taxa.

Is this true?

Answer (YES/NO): YES